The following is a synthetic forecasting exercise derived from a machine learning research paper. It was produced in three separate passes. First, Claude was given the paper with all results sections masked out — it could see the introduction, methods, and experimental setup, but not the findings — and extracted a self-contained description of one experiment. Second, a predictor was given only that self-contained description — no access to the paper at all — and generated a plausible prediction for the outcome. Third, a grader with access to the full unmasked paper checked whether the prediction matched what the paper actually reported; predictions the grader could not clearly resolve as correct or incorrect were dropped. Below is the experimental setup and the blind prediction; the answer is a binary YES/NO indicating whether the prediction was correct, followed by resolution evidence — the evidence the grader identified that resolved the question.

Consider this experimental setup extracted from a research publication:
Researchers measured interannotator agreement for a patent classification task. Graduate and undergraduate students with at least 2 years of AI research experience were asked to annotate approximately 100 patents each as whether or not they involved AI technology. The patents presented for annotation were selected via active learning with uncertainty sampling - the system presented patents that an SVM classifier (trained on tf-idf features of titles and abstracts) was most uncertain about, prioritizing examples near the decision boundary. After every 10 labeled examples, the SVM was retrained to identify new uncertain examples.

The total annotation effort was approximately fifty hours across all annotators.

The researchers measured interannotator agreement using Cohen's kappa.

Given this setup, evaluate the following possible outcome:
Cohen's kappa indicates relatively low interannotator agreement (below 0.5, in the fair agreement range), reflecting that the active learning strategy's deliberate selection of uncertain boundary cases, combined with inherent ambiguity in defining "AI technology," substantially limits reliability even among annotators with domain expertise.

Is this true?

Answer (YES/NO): NO